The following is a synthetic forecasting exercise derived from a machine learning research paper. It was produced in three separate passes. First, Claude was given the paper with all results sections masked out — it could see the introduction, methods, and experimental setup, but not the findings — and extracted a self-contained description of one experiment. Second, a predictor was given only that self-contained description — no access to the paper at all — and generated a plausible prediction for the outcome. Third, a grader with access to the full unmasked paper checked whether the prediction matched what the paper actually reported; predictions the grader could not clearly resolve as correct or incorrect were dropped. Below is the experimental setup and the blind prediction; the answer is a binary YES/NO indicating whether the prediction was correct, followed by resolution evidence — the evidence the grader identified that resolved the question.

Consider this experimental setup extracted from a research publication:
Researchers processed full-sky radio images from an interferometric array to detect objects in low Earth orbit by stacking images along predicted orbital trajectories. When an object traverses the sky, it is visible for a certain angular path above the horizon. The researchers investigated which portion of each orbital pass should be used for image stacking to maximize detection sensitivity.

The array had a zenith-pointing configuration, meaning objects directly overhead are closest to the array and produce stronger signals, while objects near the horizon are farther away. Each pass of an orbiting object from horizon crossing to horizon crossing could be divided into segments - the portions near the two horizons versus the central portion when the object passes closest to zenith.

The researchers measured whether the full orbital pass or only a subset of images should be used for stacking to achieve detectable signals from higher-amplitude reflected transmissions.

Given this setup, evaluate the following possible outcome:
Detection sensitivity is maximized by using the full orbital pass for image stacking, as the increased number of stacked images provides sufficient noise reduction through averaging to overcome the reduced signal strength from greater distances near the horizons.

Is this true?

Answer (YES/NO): NO